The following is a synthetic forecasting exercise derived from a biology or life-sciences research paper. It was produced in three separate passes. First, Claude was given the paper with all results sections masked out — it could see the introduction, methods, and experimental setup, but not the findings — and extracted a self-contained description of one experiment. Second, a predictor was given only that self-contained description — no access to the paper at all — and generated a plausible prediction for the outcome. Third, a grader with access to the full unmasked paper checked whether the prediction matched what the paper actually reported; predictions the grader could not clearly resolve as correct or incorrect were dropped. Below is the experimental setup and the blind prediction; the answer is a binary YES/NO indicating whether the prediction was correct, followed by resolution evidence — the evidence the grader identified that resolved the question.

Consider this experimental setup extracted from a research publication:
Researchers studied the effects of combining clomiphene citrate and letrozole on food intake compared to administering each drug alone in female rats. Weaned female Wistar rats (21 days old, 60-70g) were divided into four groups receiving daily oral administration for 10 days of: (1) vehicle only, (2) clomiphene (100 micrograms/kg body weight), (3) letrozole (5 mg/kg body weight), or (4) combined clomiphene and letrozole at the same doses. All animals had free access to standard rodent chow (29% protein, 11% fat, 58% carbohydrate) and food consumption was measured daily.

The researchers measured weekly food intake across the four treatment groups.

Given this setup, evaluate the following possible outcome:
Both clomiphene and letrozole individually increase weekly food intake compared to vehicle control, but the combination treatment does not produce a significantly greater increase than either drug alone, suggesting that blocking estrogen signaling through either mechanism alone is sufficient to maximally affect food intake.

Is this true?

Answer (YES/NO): NO